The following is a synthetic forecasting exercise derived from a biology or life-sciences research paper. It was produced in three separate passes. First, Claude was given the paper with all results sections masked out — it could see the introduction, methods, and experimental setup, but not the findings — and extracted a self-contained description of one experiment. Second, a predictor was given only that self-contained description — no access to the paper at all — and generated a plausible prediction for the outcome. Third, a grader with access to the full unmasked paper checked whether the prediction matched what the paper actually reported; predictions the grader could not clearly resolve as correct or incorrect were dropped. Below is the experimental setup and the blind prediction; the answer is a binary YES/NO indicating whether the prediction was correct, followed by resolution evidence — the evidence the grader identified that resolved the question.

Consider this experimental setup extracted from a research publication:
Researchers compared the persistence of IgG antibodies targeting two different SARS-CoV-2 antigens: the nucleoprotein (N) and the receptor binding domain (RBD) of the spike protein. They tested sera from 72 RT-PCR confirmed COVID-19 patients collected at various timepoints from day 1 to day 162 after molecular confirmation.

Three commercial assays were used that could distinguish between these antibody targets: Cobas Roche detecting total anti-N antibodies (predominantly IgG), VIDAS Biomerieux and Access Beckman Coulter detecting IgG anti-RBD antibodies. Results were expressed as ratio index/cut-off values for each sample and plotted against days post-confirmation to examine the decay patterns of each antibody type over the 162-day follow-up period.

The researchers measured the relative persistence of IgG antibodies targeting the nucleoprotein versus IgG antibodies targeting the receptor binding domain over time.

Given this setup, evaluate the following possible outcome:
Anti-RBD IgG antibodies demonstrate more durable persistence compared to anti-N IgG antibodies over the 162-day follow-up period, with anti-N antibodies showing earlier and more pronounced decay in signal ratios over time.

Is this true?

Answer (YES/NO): NO